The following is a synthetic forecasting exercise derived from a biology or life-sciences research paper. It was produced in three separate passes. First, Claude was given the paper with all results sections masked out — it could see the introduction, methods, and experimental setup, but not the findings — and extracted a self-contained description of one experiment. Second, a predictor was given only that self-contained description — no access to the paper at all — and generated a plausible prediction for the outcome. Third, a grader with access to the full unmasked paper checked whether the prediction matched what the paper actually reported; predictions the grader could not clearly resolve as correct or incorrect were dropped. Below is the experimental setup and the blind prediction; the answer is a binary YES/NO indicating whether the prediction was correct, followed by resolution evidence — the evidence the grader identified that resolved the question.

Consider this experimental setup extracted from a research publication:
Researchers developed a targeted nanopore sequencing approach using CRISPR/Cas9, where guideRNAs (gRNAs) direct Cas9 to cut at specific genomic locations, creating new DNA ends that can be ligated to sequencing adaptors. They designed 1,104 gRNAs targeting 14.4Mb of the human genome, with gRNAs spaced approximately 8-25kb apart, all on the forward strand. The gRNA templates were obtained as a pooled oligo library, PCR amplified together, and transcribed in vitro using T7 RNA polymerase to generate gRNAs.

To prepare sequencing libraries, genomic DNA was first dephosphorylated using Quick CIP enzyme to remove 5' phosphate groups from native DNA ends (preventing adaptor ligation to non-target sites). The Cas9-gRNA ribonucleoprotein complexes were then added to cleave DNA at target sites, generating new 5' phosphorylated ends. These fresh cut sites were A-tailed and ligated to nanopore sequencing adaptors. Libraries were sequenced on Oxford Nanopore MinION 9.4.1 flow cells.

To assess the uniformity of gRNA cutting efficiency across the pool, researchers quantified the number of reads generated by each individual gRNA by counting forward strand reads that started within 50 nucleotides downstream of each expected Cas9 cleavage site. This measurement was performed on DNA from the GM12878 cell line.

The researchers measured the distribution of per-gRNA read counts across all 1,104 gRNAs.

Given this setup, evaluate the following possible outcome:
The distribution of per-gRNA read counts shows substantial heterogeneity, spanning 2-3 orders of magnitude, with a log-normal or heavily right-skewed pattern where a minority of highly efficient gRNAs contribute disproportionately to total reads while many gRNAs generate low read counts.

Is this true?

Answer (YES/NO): NO